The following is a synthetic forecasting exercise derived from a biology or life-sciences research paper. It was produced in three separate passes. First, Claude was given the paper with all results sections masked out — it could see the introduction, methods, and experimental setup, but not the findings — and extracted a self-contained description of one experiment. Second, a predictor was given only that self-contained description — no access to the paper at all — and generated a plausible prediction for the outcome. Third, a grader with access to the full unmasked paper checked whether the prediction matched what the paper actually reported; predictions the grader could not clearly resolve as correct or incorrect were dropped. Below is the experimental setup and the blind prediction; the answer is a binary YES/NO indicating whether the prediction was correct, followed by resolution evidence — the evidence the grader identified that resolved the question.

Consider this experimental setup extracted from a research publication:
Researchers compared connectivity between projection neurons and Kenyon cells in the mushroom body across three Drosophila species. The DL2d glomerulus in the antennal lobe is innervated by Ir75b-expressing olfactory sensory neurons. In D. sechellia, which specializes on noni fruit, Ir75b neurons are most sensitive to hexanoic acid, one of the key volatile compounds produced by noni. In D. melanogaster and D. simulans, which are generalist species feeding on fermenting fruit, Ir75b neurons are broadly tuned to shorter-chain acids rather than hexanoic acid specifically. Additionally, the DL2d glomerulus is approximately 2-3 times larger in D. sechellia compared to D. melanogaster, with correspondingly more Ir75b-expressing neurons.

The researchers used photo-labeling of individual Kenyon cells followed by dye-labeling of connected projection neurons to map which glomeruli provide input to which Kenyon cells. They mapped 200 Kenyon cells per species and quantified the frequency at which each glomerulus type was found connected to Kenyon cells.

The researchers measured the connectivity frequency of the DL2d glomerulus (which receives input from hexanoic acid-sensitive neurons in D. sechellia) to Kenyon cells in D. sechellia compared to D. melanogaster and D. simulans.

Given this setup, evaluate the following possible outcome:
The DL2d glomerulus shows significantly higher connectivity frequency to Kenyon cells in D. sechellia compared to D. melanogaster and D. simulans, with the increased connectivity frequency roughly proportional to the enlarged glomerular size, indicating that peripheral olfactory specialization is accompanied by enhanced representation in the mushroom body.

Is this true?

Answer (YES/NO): NO